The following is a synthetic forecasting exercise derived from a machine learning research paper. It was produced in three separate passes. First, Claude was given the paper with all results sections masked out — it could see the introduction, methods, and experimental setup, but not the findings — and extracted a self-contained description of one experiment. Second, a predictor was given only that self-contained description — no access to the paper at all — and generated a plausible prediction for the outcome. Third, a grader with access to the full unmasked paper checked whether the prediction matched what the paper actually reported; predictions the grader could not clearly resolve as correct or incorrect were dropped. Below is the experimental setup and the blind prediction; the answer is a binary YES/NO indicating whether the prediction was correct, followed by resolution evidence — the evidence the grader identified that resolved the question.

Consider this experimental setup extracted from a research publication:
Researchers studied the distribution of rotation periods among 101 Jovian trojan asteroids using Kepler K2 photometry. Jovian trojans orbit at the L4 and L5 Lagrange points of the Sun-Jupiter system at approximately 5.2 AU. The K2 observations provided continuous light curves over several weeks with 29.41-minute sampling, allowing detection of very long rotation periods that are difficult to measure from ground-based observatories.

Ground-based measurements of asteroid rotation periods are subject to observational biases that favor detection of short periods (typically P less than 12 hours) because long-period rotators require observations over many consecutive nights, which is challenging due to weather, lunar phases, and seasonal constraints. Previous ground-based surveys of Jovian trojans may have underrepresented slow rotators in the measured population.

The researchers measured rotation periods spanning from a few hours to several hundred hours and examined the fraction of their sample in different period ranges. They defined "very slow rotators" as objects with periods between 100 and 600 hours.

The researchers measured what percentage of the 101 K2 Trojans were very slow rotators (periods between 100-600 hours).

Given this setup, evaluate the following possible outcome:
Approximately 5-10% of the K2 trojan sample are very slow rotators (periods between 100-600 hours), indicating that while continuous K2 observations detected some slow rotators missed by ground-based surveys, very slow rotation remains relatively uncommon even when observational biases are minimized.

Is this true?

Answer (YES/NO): NO